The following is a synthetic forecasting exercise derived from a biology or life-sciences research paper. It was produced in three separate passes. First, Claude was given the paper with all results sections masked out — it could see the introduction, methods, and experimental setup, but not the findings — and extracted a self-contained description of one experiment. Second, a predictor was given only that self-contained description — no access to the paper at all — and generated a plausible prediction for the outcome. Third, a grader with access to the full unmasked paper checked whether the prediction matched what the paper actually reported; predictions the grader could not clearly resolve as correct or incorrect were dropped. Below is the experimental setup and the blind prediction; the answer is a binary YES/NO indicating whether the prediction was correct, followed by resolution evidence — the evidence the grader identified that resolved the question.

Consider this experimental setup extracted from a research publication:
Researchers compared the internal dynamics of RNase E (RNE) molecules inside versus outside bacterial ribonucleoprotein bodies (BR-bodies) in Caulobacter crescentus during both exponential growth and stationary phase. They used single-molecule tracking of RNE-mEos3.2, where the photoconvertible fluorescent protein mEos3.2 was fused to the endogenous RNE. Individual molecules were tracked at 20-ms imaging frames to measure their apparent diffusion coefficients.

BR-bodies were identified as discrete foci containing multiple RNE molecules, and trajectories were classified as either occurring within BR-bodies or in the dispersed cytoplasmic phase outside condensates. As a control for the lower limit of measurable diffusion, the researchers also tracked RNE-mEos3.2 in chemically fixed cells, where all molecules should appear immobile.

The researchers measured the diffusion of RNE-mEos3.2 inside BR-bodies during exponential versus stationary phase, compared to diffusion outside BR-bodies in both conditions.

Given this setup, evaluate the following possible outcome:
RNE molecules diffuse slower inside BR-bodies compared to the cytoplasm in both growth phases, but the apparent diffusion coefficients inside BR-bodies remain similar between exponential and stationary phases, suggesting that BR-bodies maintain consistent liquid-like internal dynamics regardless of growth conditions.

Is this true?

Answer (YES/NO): NO